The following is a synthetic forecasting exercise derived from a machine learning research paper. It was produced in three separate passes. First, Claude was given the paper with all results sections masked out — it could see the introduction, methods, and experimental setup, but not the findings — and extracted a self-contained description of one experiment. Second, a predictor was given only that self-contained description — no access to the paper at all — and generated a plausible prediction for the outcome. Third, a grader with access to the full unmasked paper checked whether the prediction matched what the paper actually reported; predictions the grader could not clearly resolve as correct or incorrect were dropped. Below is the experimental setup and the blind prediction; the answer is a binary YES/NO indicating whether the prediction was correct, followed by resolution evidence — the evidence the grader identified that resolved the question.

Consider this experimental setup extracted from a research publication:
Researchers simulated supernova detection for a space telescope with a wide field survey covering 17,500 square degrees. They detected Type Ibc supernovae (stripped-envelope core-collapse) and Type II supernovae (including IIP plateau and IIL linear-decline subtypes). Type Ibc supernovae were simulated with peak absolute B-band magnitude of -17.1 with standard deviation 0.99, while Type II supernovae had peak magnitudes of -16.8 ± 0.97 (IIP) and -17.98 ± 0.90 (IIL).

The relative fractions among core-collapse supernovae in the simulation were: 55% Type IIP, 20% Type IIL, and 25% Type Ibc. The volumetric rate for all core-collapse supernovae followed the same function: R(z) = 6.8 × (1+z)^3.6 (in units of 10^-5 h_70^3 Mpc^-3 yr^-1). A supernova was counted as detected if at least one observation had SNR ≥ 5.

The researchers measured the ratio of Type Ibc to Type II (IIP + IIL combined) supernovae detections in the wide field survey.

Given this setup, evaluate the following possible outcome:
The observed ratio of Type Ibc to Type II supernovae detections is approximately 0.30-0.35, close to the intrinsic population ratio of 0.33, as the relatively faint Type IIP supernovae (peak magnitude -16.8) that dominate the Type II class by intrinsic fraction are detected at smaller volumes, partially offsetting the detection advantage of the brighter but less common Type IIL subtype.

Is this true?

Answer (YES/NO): NO